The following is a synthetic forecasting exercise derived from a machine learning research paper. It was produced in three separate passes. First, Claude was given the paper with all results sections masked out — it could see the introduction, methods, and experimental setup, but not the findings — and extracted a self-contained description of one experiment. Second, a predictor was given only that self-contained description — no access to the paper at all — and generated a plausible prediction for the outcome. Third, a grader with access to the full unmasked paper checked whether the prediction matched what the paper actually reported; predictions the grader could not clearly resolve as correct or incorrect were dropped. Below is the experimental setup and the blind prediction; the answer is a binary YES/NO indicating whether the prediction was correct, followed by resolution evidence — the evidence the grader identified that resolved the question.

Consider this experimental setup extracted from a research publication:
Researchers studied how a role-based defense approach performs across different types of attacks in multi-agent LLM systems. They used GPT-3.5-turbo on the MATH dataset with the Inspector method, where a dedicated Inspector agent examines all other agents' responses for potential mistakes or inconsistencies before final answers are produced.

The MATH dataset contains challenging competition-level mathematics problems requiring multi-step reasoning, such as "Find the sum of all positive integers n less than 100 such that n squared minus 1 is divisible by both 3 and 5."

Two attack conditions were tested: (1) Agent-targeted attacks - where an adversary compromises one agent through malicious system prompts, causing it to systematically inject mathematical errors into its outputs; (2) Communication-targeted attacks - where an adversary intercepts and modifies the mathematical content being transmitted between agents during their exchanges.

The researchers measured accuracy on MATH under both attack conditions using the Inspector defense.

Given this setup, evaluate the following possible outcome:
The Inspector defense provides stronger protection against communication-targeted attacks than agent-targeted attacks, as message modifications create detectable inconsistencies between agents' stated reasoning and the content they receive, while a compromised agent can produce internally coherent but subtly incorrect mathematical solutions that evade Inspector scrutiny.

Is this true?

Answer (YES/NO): YES